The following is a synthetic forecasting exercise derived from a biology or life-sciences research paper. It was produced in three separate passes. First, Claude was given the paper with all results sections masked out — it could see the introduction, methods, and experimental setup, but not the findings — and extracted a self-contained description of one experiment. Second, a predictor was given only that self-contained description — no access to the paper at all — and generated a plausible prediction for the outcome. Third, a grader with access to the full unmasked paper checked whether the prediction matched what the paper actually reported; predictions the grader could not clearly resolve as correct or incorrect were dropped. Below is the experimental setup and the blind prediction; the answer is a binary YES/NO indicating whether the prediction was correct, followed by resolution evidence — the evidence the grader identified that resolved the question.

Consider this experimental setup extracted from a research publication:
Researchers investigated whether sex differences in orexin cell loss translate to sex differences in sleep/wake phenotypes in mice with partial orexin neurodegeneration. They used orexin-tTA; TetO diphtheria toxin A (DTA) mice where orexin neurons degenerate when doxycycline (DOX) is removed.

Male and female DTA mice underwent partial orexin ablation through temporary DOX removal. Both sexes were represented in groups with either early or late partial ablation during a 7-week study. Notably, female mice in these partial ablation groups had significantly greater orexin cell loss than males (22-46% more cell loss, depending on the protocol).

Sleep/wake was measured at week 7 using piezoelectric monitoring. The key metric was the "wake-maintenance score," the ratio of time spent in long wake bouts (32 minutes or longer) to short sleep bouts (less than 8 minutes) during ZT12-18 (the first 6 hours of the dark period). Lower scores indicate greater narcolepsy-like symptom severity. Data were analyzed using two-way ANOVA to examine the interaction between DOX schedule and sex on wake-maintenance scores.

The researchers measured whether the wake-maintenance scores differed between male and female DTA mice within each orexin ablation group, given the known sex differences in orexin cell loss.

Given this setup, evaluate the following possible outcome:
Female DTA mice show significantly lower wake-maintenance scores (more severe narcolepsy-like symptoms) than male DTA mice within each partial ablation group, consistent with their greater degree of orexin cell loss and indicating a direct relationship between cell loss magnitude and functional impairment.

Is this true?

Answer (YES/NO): NO